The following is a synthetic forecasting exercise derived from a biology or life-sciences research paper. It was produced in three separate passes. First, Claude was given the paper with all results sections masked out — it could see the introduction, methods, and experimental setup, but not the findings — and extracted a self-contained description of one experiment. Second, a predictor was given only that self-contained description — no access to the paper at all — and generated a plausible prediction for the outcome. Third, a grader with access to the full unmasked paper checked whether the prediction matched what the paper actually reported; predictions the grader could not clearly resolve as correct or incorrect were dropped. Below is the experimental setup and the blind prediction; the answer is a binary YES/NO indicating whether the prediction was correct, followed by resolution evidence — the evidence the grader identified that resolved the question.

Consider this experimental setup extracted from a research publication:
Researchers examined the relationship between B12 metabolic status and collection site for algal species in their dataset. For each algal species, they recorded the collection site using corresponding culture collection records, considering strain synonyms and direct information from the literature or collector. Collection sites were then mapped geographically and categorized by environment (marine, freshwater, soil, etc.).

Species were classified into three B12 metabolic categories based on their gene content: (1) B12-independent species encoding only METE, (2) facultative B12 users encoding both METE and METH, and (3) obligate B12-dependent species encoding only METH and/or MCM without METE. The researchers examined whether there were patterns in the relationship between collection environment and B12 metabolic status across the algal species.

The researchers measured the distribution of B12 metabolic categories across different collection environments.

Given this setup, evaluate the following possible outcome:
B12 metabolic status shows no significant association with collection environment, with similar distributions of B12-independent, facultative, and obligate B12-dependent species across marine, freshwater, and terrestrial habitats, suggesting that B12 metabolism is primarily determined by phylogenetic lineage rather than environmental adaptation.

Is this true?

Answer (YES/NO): NO